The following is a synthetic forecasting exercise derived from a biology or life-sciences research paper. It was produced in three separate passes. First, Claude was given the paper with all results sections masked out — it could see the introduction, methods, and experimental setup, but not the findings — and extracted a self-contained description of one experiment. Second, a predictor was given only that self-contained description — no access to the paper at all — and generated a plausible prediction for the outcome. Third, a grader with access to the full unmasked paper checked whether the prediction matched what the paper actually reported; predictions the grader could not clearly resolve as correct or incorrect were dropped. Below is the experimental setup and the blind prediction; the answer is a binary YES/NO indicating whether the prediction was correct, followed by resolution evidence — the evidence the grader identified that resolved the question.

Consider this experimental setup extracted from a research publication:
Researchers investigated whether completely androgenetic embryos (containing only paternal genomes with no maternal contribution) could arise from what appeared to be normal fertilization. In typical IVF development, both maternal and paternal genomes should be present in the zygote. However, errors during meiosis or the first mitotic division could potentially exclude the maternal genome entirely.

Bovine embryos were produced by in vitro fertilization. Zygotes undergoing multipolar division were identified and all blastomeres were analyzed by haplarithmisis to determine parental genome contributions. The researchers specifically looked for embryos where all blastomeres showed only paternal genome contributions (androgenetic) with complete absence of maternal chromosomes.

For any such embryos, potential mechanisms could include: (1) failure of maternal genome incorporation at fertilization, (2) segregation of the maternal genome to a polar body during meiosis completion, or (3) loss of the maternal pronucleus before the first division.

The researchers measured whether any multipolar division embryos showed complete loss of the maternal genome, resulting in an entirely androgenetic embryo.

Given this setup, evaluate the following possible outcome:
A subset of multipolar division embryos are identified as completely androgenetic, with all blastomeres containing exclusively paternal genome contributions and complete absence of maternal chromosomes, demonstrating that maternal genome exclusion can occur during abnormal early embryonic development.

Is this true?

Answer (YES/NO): YES